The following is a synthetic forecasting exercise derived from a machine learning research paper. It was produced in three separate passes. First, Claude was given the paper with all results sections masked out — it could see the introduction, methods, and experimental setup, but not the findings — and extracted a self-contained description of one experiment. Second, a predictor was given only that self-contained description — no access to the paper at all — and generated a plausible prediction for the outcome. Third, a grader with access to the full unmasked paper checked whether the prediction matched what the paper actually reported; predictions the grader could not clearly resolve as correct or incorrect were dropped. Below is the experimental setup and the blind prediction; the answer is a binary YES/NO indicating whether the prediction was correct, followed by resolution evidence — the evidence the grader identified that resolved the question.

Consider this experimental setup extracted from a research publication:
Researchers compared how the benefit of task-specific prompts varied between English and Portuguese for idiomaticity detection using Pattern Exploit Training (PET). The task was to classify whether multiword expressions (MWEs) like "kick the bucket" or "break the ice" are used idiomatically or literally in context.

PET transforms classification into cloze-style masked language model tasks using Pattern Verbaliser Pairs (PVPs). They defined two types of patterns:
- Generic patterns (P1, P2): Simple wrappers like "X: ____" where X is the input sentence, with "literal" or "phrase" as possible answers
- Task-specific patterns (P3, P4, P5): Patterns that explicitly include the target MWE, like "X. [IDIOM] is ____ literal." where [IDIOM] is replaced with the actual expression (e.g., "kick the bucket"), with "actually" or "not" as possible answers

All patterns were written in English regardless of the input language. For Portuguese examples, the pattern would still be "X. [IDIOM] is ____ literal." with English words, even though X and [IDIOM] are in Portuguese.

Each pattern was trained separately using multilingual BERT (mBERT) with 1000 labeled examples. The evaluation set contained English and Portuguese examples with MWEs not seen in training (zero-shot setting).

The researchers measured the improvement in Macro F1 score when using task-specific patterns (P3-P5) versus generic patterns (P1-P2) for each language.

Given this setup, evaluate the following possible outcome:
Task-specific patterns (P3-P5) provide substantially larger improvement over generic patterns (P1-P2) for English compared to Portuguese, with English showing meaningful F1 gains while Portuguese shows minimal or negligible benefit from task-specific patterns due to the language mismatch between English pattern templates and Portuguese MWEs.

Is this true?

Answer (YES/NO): NO